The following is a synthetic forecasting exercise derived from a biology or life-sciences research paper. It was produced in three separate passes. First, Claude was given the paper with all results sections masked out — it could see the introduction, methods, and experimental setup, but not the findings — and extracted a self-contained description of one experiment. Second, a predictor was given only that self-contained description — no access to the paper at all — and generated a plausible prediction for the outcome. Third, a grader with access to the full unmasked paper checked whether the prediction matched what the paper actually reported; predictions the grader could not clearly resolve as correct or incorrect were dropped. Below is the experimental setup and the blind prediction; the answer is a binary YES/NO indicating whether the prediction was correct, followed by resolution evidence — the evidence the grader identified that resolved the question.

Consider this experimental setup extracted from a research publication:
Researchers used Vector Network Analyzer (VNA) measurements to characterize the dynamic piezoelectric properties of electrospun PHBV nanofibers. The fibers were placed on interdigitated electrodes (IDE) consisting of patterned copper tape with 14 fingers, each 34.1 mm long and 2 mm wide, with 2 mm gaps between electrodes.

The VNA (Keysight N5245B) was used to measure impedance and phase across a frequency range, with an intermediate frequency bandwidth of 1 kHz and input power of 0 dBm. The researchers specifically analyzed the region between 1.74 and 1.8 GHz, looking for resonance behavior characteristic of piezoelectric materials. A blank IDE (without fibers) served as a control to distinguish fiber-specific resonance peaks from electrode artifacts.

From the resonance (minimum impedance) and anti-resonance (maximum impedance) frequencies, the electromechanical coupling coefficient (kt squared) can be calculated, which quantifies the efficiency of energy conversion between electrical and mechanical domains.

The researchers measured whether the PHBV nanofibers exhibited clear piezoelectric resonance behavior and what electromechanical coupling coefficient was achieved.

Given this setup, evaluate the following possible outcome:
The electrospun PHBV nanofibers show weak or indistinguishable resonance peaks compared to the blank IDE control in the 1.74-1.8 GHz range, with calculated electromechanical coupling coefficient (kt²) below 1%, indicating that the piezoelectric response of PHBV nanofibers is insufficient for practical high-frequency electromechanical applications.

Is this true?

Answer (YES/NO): NO